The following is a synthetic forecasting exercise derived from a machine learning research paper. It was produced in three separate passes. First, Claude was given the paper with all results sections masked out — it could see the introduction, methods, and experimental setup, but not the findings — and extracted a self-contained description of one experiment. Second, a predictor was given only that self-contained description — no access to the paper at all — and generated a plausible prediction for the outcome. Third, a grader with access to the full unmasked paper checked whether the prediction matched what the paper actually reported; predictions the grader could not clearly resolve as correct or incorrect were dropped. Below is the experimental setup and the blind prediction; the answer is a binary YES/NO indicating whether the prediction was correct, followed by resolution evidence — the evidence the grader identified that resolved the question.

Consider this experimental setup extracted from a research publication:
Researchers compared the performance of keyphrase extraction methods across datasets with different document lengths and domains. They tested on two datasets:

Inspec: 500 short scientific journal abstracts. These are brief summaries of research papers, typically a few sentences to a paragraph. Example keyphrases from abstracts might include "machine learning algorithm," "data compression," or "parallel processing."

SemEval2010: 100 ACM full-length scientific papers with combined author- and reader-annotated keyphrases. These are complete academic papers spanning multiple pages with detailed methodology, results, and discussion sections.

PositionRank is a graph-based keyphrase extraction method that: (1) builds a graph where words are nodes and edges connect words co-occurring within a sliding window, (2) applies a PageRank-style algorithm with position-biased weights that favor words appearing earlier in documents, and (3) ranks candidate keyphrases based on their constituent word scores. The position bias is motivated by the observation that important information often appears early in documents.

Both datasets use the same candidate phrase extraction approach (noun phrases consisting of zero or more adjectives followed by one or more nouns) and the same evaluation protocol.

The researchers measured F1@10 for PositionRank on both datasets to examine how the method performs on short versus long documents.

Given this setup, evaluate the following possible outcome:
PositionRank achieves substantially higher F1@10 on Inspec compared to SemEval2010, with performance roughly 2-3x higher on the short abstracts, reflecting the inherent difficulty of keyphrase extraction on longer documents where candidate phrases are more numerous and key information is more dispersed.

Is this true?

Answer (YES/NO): YES